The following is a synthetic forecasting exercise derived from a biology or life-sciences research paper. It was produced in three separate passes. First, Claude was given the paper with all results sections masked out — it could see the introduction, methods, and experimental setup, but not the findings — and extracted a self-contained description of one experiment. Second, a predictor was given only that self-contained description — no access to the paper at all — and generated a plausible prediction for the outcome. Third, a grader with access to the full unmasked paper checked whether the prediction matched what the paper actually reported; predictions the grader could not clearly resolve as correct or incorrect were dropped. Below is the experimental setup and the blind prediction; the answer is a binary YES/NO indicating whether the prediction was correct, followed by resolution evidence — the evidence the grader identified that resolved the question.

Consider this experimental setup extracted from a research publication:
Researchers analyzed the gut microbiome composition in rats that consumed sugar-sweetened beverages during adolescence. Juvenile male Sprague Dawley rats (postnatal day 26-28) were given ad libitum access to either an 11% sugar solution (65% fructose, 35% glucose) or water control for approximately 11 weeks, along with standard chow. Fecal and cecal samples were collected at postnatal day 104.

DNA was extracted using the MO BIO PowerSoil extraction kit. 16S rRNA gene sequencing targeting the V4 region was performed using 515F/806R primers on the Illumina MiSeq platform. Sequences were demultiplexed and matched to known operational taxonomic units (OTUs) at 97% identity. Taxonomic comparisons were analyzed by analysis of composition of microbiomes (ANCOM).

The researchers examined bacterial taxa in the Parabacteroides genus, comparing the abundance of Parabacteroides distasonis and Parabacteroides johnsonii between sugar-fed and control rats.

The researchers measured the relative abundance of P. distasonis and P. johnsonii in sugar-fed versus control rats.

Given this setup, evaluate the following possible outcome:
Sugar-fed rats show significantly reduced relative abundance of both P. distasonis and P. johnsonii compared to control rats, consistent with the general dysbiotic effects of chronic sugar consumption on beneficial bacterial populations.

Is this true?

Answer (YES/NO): NO